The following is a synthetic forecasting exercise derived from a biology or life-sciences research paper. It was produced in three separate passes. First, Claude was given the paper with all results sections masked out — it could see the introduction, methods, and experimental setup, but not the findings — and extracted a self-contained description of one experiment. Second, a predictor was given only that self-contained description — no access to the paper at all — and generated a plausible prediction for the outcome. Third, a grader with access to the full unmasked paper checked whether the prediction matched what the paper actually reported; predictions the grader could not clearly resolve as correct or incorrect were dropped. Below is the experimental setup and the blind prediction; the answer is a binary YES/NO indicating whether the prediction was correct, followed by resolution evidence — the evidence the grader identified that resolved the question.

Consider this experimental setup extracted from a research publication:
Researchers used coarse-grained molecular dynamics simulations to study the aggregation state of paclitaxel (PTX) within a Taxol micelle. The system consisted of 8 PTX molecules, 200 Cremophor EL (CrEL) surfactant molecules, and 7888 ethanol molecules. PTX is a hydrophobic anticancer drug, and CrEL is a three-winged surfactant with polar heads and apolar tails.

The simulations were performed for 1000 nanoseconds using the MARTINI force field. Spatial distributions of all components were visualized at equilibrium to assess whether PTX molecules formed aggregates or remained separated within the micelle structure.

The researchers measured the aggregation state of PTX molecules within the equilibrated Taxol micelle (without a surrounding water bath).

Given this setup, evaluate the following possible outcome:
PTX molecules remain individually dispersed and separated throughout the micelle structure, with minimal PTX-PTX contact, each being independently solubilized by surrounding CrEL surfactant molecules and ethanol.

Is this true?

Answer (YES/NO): YES